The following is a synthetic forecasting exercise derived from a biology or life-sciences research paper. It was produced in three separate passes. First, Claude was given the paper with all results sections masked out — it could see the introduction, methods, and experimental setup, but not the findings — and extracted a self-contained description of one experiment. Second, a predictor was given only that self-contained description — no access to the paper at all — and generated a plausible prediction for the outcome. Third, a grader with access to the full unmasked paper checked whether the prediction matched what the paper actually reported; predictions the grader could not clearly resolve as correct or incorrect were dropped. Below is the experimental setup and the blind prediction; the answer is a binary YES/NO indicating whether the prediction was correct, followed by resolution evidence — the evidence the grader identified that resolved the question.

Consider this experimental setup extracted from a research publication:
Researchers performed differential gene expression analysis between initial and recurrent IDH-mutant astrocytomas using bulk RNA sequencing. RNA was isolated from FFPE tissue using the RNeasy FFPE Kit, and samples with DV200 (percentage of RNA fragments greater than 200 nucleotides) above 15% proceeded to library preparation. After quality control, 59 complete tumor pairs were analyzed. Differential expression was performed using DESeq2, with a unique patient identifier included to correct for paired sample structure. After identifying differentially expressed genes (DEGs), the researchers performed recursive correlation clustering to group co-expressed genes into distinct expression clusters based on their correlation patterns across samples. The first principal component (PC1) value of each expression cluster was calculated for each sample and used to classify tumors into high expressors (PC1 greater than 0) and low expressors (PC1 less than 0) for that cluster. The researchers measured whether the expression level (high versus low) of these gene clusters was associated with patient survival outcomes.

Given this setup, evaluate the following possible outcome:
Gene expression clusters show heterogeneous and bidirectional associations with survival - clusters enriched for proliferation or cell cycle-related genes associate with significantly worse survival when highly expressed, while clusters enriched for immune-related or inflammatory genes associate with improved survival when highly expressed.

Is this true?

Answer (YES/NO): NO